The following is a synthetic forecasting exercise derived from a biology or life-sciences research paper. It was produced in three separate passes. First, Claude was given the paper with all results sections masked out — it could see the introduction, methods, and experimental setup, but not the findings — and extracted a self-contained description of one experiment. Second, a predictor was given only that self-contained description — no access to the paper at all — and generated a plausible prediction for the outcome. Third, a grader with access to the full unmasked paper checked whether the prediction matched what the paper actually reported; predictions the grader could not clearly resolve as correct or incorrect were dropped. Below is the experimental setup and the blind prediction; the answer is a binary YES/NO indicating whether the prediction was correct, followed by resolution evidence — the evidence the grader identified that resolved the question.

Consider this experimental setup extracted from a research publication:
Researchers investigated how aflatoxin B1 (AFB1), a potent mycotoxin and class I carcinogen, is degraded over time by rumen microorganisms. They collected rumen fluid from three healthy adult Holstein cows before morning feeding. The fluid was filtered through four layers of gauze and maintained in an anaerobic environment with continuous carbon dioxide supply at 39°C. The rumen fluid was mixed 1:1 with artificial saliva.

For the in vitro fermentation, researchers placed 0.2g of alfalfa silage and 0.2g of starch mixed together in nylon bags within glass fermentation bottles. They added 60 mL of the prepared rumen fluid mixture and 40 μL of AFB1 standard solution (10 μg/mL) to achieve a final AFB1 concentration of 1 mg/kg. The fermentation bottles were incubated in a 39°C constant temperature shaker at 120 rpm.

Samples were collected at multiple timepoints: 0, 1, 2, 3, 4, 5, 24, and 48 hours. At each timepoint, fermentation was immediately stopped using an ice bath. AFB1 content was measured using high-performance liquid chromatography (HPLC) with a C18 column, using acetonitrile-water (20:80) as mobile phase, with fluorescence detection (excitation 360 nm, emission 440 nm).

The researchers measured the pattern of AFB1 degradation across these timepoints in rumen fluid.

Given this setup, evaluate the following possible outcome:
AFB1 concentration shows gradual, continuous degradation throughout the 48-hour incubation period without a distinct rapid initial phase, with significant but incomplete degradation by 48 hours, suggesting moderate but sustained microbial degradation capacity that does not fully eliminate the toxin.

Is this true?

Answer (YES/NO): NO